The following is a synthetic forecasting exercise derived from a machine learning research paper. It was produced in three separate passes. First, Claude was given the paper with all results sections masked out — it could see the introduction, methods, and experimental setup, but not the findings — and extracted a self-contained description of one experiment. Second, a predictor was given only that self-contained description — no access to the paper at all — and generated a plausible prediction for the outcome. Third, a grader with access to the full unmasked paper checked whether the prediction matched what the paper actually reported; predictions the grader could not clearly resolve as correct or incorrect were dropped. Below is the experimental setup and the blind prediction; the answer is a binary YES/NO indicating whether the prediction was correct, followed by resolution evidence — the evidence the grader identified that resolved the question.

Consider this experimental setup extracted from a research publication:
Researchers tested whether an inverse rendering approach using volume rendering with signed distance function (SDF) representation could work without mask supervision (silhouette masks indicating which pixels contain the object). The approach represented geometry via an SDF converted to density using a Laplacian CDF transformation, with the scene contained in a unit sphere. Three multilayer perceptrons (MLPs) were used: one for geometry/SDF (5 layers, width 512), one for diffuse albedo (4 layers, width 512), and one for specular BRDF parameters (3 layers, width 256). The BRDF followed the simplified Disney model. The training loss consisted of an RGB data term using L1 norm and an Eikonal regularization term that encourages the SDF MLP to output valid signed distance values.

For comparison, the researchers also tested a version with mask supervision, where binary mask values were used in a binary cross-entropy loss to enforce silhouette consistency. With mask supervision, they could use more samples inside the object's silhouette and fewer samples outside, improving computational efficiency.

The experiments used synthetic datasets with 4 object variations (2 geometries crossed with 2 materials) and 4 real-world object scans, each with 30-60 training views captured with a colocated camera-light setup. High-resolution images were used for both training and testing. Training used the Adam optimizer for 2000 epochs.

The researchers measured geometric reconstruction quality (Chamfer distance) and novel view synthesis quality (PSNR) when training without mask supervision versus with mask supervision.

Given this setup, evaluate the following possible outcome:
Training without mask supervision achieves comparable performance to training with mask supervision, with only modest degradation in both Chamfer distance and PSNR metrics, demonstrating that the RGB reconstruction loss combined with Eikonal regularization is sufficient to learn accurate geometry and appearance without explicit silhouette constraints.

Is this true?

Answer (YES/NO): YES